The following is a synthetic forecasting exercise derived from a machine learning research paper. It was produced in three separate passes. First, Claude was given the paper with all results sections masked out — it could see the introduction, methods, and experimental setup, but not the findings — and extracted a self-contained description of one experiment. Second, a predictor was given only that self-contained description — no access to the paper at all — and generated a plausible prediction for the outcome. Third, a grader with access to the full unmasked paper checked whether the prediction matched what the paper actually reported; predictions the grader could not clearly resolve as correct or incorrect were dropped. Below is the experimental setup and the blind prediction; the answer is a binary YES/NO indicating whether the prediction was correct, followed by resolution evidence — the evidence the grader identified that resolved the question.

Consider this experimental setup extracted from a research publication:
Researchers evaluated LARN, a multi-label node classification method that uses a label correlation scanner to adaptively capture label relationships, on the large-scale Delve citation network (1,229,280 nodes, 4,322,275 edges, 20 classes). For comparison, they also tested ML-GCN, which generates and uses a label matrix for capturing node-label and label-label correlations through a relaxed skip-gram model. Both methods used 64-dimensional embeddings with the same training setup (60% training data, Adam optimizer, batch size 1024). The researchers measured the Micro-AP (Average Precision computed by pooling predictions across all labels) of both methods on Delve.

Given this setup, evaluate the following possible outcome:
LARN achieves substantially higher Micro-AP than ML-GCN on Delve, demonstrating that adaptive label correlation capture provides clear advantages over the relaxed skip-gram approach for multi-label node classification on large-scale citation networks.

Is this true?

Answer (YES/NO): YES